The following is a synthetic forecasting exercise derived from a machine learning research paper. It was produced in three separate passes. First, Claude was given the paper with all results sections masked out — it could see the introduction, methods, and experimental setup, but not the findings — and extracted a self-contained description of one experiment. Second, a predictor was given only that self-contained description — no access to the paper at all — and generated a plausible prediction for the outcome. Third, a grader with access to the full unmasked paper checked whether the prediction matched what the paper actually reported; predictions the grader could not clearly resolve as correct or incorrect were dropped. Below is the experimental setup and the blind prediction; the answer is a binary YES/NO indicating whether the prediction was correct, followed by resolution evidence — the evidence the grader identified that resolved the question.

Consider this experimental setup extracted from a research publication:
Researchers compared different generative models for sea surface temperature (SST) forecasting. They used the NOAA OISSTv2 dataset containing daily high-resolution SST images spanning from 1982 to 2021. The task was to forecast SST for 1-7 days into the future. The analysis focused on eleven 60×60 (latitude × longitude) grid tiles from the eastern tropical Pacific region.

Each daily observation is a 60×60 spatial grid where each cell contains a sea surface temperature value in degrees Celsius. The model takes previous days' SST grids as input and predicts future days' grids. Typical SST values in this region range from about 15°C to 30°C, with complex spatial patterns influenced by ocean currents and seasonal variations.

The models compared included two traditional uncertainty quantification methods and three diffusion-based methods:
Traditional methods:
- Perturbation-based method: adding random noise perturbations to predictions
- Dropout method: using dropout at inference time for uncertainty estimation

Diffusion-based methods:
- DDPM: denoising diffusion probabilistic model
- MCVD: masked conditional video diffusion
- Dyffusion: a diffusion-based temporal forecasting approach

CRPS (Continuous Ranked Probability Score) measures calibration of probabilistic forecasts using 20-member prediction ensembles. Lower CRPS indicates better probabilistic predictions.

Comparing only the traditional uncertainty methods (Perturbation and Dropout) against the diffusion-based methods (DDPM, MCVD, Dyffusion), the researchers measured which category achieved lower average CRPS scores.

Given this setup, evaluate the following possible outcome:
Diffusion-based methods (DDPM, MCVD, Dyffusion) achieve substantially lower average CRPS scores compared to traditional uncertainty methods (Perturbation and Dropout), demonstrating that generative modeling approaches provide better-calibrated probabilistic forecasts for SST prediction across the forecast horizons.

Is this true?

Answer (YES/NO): YES